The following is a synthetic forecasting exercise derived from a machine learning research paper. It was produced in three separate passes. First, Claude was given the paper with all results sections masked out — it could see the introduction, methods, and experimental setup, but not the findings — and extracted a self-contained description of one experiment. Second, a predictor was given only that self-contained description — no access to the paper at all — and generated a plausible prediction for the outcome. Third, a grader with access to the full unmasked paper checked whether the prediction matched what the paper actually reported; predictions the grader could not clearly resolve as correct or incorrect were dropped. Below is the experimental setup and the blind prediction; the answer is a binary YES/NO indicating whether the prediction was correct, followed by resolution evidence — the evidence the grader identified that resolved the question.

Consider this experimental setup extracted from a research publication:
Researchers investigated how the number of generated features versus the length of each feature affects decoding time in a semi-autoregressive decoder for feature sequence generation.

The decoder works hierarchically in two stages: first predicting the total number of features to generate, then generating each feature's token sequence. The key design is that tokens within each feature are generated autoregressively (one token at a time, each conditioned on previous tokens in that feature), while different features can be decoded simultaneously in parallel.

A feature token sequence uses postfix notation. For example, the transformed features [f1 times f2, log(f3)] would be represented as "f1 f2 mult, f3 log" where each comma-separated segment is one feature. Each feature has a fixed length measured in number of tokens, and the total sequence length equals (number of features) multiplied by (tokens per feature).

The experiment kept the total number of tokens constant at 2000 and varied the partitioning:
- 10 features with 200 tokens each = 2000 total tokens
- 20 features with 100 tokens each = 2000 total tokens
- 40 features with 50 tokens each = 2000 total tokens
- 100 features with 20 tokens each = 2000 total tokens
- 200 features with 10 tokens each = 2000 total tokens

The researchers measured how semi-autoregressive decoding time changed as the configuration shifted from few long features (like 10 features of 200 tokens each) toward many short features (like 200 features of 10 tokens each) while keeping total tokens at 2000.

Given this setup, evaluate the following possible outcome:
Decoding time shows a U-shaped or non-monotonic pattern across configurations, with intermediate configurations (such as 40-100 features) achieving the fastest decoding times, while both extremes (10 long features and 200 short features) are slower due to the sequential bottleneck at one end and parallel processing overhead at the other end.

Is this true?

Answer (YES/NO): NO